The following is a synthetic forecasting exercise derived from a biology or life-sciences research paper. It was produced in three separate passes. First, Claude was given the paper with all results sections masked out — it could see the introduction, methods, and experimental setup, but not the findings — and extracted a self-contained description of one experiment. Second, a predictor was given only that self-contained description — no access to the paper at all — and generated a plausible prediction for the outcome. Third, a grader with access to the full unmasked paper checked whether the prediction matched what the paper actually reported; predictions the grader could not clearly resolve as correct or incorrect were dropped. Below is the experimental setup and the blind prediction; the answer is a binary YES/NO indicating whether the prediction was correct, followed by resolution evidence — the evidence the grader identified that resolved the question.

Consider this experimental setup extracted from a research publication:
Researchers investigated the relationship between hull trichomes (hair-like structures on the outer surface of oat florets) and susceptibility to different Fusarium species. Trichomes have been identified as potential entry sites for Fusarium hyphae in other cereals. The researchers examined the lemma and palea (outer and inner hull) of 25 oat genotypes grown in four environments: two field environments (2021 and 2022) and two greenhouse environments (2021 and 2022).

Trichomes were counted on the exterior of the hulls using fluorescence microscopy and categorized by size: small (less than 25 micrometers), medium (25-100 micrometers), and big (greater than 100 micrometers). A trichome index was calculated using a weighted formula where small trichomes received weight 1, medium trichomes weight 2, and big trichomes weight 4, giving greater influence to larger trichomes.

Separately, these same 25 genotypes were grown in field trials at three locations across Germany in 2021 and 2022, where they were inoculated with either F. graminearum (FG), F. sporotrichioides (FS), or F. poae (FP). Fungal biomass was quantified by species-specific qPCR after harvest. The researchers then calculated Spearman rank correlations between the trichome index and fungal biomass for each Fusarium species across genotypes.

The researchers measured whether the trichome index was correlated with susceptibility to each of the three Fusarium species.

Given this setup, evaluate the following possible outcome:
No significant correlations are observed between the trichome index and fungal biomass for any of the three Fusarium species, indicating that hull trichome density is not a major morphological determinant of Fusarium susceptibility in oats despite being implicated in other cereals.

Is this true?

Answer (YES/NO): NO